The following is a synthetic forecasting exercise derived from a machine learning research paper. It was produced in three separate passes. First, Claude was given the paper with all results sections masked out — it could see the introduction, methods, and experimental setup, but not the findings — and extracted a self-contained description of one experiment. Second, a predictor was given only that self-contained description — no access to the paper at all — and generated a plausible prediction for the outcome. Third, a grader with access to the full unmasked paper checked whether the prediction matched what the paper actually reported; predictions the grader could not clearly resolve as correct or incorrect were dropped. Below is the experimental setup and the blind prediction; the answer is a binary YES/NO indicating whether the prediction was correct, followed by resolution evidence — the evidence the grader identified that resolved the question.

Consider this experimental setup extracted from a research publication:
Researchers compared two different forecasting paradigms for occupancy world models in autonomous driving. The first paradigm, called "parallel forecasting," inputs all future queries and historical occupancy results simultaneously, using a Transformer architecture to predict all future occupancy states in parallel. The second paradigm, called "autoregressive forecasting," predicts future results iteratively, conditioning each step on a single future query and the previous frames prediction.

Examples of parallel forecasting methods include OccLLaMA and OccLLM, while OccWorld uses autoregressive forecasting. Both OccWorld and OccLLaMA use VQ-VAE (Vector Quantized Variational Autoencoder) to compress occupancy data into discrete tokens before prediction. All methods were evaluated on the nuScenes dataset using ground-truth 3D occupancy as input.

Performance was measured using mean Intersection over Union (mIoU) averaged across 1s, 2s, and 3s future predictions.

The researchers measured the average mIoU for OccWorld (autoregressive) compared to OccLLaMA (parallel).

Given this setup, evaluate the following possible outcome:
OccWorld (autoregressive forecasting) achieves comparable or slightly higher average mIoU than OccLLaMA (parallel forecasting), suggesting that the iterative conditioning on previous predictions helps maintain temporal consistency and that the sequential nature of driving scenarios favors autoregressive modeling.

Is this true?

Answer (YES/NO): NO